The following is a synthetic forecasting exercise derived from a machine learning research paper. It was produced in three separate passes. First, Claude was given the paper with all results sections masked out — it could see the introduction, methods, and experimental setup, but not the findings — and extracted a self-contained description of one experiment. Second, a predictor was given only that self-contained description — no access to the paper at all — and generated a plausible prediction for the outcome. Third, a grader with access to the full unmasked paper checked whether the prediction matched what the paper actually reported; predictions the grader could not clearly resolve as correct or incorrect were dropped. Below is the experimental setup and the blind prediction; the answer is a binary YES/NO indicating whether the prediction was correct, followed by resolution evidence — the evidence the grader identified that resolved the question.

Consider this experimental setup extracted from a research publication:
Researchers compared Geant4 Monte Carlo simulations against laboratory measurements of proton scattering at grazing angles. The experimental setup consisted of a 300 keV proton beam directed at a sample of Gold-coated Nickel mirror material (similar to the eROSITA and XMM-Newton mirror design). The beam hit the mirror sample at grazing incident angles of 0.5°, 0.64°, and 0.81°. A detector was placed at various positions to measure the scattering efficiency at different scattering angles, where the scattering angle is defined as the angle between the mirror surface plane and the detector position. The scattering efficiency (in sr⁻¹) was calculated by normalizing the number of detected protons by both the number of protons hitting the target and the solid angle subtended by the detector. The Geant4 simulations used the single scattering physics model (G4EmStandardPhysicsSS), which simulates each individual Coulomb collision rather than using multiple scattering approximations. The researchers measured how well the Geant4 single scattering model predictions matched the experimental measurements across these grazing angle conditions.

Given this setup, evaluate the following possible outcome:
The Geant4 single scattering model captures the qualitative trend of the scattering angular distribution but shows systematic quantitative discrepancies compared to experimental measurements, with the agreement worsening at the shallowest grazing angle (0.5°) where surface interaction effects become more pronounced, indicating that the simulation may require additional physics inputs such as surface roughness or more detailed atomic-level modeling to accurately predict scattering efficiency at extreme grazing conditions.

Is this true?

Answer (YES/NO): NO